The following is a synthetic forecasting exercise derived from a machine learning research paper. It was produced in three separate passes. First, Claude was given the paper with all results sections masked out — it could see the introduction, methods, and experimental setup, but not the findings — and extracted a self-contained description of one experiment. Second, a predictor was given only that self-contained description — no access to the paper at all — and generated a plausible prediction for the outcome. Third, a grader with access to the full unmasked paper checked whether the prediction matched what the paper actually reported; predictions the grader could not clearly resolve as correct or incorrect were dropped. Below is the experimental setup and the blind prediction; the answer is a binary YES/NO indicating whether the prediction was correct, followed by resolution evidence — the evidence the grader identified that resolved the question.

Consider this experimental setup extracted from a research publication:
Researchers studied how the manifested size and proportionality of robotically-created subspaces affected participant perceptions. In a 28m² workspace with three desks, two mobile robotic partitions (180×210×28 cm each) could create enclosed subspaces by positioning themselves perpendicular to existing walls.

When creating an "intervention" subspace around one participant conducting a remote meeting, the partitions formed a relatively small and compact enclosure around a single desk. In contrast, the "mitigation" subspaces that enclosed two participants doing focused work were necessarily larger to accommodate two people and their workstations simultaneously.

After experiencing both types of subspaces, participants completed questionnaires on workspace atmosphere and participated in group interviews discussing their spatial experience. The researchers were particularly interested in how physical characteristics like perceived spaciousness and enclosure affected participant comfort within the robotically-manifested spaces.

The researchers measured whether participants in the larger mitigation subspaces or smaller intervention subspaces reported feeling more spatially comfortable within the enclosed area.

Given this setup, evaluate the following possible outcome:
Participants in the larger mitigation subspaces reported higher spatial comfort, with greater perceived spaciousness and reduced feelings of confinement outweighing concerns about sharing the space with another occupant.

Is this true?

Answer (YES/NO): NO